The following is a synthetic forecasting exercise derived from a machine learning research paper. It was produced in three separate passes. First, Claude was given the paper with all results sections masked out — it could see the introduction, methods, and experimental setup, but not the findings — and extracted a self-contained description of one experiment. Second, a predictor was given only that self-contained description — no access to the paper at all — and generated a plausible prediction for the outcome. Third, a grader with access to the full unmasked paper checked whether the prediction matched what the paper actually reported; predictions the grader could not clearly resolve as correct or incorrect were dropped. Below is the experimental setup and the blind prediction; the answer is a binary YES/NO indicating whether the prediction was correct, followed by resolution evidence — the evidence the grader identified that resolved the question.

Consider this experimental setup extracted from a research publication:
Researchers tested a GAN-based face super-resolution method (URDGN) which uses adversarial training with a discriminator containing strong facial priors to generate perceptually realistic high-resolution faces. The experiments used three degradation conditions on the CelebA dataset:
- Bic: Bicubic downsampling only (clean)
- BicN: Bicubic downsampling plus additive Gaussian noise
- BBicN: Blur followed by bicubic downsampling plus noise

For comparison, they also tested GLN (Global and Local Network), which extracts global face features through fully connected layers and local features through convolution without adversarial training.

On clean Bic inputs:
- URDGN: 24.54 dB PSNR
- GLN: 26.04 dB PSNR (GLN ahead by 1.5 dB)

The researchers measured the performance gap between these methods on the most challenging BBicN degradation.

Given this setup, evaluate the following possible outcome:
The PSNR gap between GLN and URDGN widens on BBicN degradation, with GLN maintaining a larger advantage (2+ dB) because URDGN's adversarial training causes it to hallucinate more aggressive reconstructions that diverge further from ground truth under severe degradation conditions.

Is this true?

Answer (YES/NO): NO